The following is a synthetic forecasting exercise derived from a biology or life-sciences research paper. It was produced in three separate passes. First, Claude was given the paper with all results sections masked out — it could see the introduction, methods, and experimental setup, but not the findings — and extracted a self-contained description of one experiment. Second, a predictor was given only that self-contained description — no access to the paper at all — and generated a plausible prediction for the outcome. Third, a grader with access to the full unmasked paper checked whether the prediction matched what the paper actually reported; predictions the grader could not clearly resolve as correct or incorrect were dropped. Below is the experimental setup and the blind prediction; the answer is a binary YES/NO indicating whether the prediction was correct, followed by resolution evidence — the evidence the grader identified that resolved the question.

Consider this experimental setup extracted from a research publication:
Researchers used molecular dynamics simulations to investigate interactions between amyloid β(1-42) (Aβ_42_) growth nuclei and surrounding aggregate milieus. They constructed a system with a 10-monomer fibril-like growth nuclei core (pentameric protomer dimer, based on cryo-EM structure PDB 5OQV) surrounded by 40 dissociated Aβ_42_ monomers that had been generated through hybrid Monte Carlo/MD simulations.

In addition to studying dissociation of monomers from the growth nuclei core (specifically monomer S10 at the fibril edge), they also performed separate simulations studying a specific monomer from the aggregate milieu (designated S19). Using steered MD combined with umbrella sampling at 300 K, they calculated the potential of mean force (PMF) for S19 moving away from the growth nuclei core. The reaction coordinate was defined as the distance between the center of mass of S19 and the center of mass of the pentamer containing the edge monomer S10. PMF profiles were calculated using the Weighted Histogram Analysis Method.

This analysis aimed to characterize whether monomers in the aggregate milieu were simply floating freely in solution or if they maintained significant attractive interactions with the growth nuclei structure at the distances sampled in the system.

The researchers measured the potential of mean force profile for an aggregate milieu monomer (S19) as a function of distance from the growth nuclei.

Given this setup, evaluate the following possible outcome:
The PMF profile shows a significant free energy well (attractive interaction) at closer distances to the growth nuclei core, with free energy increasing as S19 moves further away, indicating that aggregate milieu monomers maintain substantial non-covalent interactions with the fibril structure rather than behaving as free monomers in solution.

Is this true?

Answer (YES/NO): YES